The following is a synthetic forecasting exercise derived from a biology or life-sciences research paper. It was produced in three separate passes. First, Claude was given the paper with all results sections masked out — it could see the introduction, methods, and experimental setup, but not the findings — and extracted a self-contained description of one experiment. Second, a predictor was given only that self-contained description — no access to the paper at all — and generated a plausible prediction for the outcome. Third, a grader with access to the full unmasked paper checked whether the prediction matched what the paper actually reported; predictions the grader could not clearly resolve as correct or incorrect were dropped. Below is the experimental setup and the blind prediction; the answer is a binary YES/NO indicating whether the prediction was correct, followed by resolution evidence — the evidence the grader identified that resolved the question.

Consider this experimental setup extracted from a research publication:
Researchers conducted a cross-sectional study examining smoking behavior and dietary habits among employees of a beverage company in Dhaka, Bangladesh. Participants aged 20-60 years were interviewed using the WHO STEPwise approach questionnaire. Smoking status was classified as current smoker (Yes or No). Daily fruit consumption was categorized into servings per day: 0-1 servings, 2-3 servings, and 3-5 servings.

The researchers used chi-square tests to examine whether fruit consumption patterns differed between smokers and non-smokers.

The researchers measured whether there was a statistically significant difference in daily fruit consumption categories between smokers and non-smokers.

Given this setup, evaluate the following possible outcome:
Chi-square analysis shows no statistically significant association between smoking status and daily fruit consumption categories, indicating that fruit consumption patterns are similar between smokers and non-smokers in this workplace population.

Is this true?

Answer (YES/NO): NO